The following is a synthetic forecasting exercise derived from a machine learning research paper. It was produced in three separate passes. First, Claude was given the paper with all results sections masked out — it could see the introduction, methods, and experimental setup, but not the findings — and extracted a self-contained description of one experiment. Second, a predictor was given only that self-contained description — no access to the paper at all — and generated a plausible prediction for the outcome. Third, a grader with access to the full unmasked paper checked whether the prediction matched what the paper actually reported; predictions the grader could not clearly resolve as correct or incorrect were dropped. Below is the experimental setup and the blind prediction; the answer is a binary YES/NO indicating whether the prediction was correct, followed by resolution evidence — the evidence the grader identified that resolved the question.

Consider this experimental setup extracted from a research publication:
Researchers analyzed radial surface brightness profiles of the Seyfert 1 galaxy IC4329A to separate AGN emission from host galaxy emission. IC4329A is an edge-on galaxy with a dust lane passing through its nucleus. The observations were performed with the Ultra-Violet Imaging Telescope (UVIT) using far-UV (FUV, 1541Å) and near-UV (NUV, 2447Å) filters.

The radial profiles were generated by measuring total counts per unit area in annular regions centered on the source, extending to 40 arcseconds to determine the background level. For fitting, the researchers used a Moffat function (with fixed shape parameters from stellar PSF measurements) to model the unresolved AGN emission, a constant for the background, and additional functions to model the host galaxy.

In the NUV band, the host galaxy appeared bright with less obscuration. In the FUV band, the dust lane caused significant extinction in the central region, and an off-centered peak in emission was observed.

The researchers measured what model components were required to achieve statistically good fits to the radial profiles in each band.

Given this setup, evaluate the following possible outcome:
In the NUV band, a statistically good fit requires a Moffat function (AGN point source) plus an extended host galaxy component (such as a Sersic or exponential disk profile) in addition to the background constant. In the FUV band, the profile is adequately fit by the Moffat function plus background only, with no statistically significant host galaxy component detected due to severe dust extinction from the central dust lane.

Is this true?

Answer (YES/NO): NO